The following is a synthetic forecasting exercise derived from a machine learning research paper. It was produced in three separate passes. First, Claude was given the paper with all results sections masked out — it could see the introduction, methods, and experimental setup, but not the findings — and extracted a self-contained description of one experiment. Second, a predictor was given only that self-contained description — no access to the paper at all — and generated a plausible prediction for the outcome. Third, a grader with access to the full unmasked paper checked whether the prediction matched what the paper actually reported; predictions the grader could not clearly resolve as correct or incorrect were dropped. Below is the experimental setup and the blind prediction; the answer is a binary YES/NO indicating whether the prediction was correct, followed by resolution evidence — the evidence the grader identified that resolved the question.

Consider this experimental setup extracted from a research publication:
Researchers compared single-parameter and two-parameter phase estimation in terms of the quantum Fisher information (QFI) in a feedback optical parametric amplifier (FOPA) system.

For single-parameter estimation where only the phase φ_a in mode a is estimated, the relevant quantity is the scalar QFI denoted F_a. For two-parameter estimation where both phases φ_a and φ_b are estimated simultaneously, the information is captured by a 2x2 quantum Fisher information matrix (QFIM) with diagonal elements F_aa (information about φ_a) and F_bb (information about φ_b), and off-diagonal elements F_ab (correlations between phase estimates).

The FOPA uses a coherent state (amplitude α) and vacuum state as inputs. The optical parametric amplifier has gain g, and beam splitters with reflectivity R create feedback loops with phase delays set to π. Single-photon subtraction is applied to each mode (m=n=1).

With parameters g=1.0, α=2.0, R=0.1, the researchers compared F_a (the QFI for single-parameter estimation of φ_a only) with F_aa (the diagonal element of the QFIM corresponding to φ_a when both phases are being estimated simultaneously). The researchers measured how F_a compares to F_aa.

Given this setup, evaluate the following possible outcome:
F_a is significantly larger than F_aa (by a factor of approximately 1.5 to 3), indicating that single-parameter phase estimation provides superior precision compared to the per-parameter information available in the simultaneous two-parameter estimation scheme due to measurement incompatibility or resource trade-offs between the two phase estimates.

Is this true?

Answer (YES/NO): NO